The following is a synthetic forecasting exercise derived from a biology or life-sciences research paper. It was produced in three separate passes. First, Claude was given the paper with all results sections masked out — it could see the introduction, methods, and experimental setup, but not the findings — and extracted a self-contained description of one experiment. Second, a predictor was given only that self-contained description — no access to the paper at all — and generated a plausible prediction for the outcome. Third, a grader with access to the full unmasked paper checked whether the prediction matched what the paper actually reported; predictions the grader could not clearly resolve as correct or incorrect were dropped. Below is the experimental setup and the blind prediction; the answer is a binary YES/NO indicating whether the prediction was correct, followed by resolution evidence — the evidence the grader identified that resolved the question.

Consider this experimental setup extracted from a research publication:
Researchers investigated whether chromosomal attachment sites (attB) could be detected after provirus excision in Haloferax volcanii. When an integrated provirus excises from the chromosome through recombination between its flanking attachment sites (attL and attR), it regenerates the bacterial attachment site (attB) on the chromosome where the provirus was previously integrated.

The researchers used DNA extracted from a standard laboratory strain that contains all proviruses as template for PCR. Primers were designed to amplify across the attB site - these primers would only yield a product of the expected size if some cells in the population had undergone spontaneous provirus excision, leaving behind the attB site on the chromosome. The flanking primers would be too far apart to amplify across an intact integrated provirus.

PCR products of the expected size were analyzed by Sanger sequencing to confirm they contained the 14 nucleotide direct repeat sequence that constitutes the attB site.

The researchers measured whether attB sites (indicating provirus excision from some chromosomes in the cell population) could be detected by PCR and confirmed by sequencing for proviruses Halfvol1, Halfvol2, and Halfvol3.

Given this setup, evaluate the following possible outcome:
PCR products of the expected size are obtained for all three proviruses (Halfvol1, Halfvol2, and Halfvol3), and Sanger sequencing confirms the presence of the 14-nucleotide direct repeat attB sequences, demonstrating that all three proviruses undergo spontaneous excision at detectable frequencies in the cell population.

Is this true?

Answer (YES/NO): YES